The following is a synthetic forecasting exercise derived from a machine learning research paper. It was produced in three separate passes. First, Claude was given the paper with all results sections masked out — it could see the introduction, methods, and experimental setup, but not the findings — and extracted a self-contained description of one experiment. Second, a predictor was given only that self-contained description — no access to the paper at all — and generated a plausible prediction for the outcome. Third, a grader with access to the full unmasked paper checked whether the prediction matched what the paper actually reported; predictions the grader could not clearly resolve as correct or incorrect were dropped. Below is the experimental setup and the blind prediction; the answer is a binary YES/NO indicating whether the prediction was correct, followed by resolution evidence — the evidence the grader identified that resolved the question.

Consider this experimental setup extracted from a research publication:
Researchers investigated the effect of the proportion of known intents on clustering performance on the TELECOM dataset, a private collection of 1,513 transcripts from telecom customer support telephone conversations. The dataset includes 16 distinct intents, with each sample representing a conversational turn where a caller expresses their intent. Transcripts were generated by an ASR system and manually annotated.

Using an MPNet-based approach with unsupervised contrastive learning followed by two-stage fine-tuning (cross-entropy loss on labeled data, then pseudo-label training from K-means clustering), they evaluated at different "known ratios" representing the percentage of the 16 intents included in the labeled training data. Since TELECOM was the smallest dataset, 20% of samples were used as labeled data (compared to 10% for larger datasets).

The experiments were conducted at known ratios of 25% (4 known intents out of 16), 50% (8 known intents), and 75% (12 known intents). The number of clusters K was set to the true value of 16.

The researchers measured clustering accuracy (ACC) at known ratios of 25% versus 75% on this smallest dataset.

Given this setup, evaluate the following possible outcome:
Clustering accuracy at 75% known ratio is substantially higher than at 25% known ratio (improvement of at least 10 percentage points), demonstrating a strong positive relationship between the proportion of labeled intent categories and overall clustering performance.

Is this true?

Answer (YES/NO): YES